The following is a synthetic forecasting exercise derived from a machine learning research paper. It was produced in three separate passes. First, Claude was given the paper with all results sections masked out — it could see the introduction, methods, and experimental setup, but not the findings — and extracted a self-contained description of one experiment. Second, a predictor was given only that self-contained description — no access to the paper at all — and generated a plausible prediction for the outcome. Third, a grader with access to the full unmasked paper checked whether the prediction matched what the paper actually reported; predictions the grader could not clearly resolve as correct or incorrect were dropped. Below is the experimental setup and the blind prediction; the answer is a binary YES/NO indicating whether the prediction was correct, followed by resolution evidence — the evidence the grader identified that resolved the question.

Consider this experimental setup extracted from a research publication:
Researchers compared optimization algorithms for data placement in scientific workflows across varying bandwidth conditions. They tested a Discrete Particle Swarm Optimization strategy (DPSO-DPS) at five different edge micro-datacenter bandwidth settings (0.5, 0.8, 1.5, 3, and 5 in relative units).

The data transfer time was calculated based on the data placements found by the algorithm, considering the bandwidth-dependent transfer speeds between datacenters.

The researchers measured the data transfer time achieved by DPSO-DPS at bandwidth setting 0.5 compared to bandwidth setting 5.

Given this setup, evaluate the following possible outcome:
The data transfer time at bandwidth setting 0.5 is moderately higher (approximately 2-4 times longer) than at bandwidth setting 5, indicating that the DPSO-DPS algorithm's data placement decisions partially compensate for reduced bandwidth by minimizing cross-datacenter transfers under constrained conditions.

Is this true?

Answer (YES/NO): YES